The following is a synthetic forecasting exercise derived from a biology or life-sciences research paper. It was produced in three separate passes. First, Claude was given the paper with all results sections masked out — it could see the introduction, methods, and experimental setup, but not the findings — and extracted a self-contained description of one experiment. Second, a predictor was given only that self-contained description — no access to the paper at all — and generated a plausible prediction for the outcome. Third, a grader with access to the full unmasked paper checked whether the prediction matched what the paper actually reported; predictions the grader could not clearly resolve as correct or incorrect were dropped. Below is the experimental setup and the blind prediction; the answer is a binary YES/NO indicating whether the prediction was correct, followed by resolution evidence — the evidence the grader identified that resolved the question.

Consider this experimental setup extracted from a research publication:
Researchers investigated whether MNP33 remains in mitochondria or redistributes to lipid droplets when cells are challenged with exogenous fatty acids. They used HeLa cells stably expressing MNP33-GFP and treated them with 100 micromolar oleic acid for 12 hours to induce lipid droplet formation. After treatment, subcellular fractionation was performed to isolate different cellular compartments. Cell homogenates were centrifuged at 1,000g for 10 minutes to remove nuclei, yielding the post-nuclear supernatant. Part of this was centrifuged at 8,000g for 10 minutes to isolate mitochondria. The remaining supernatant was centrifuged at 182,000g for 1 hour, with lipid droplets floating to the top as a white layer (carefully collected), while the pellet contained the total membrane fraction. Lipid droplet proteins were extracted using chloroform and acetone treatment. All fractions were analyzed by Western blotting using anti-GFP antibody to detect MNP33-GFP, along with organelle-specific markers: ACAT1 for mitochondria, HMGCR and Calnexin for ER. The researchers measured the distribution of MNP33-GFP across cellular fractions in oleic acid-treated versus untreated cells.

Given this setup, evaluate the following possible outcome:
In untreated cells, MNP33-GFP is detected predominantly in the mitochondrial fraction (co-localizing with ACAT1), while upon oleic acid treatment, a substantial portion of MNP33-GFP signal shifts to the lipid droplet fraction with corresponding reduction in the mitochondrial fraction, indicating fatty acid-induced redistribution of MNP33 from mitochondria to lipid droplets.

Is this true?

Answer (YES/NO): NO